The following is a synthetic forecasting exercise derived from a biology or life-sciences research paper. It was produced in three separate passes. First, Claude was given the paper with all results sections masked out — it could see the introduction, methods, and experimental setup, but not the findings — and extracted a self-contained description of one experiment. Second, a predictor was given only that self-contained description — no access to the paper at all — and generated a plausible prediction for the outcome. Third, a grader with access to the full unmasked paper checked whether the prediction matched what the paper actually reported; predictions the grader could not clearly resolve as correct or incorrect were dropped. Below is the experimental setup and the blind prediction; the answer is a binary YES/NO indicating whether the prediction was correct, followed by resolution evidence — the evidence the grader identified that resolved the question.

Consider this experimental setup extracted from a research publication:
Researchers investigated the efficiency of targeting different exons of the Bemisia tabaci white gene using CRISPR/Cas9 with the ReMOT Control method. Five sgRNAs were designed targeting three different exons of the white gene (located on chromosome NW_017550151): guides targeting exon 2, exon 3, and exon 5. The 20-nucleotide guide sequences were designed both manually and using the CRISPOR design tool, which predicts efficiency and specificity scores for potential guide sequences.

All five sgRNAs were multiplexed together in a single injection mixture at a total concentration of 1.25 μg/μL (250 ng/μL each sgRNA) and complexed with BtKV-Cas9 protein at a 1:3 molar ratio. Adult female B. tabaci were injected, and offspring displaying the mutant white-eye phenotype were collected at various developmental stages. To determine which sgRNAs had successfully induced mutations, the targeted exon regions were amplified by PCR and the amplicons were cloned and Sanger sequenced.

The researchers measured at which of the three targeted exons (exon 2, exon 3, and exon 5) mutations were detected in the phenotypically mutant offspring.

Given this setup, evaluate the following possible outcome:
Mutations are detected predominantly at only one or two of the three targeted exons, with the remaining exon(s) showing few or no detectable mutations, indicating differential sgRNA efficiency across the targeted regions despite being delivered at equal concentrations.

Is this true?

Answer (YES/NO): YES